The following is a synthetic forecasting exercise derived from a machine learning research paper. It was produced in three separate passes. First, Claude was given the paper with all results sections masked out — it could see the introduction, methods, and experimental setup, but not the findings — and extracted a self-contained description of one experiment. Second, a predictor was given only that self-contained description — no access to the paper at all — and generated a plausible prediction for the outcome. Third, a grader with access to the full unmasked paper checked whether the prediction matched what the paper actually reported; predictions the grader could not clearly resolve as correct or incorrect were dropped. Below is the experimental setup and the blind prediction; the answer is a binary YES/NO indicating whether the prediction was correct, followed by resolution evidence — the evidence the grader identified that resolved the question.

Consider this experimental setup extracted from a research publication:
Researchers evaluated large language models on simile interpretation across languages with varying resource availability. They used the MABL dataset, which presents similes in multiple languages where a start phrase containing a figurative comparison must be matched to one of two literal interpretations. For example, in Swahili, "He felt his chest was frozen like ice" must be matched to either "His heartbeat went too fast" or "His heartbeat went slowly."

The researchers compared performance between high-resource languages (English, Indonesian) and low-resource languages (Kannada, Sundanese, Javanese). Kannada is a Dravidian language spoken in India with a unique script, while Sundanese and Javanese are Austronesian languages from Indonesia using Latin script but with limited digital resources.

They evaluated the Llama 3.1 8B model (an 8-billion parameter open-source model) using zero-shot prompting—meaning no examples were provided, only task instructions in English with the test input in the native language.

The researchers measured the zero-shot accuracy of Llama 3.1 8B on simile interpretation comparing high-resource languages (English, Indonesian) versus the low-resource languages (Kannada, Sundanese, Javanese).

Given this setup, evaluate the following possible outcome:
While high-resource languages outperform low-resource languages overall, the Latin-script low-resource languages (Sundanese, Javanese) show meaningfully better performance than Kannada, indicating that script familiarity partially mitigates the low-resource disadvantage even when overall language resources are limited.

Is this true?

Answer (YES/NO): YES